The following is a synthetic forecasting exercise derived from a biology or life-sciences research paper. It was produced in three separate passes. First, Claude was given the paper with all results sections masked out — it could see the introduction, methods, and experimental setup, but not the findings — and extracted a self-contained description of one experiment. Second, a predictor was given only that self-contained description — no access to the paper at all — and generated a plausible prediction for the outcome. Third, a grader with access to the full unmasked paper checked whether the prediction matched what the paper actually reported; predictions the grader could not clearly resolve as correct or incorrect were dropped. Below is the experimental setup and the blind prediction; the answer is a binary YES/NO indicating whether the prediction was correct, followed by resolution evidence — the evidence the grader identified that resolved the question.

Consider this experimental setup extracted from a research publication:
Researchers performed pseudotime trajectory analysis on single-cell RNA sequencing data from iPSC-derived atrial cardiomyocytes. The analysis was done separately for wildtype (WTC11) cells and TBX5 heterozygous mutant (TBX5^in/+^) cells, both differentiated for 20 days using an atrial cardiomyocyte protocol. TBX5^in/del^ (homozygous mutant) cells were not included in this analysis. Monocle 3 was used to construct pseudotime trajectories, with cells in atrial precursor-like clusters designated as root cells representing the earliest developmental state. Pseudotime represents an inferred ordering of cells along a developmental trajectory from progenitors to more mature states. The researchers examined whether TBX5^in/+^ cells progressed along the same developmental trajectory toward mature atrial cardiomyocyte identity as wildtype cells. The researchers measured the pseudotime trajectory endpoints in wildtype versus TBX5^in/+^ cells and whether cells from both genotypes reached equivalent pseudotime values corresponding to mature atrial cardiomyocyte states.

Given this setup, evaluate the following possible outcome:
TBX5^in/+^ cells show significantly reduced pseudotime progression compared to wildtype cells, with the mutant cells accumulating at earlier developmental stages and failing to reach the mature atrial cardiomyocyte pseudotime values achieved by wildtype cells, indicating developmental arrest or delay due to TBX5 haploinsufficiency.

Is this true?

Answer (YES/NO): NO